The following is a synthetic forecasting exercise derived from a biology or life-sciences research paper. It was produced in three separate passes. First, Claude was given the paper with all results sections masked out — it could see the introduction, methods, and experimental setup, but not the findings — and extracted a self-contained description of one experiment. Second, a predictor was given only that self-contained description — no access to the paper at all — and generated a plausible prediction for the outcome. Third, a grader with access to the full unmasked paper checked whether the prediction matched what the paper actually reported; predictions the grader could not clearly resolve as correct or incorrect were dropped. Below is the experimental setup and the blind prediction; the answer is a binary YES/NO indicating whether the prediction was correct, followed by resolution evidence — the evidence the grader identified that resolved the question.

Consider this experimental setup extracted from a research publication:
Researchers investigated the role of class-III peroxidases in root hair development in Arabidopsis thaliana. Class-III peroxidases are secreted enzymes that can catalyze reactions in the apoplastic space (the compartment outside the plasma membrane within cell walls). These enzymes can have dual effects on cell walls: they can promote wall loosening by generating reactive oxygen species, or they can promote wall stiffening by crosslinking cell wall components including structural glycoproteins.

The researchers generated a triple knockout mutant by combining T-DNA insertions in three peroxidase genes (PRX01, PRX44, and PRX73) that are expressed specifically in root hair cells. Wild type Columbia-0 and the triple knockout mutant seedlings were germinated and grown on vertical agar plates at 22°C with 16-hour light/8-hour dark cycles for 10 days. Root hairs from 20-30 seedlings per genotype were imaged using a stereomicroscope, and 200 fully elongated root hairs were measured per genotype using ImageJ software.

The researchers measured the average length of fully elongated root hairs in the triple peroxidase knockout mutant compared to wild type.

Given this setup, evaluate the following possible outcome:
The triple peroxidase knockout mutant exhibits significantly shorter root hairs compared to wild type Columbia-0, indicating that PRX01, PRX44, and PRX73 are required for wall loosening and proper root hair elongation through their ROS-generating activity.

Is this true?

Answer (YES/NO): YES